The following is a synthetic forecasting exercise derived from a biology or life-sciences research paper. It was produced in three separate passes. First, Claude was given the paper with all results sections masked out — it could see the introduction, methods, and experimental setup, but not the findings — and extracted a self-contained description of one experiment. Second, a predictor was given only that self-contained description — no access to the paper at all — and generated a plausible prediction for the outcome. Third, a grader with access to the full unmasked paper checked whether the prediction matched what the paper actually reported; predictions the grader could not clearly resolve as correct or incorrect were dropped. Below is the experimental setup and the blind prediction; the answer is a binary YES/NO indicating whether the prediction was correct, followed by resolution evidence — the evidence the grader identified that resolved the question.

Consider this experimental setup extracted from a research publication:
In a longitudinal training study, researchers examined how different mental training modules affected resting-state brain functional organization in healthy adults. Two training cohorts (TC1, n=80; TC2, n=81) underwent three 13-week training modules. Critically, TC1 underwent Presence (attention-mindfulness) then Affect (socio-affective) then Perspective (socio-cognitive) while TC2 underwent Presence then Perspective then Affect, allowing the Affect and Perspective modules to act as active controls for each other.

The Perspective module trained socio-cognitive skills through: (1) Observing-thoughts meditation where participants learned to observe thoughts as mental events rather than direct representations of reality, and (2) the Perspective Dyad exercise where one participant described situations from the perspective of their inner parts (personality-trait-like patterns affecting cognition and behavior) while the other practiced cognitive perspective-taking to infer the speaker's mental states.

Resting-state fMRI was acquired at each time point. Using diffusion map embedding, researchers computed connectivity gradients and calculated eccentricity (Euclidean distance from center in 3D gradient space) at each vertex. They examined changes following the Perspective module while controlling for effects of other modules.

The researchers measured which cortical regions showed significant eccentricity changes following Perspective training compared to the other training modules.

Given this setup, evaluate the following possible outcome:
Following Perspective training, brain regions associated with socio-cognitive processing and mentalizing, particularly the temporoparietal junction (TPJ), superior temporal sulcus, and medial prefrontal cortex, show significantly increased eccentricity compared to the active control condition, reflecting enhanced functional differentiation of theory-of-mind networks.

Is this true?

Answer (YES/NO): NO